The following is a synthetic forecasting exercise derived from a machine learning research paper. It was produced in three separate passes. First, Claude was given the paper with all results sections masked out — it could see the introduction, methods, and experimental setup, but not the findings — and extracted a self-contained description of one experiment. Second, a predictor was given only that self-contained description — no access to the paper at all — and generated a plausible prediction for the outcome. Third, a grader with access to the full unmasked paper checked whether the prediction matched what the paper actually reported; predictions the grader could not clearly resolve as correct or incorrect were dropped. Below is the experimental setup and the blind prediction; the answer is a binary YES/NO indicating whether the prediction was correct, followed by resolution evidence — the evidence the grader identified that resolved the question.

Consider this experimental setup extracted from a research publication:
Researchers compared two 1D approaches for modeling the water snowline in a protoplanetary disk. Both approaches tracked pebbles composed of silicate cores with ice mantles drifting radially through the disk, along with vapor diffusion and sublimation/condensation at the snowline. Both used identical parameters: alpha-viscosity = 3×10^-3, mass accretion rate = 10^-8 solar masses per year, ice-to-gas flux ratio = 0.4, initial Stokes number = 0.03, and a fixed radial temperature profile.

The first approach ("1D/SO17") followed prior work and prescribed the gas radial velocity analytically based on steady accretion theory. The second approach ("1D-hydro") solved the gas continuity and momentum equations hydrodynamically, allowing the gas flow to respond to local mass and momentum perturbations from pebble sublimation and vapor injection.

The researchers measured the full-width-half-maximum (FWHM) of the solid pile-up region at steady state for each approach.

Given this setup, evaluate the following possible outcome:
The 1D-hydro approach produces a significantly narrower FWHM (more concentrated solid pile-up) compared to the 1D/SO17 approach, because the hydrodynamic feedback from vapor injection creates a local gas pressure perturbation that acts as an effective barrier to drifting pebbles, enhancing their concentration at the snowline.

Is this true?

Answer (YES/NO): NO